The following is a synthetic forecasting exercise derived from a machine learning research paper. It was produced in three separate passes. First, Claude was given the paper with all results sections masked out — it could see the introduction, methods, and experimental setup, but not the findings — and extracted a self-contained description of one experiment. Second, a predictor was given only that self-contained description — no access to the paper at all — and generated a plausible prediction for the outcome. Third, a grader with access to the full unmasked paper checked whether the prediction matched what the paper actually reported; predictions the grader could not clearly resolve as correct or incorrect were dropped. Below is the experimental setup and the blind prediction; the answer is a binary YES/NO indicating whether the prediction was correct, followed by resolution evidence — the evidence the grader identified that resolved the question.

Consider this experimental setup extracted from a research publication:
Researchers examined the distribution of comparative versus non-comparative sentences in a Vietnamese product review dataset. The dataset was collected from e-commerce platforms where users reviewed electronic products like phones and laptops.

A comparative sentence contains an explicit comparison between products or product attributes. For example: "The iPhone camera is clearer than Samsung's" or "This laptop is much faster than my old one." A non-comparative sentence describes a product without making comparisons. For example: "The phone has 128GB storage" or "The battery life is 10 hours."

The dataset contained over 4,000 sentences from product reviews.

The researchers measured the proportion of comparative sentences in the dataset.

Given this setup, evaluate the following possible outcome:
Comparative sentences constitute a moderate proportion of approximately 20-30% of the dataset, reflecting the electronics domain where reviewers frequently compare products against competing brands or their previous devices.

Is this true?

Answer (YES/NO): NO